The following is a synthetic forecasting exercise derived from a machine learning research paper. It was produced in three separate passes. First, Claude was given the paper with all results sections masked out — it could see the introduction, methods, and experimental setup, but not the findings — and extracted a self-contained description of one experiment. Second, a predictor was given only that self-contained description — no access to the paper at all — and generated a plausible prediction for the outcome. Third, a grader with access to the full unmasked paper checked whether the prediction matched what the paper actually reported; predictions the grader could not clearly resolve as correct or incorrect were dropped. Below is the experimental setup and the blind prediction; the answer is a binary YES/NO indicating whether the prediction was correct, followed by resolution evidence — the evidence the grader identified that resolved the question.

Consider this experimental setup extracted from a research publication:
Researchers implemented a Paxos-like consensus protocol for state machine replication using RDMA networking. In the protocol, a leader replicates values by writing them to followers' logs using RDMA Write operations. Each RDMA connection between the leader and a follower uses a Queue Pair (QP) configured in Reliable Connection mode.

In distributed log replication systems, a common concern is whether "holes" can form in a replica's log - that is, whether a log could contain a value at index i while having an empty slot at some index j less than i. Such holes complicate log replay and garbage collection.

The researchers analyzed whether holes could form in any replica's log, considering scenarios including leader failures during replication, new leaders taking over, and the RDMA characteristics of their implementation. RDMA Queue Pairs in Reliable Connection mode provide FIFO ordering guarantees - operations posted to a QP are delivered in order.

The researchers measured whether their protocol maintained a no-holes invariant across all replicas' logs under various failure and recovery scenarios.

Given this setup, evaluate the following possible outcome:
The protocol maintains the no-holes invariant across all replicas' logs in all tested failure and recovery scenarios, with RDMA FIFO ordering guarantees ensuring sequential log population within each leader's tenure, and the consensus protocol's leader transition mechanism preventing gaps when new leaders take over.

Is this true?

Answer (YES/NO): YES